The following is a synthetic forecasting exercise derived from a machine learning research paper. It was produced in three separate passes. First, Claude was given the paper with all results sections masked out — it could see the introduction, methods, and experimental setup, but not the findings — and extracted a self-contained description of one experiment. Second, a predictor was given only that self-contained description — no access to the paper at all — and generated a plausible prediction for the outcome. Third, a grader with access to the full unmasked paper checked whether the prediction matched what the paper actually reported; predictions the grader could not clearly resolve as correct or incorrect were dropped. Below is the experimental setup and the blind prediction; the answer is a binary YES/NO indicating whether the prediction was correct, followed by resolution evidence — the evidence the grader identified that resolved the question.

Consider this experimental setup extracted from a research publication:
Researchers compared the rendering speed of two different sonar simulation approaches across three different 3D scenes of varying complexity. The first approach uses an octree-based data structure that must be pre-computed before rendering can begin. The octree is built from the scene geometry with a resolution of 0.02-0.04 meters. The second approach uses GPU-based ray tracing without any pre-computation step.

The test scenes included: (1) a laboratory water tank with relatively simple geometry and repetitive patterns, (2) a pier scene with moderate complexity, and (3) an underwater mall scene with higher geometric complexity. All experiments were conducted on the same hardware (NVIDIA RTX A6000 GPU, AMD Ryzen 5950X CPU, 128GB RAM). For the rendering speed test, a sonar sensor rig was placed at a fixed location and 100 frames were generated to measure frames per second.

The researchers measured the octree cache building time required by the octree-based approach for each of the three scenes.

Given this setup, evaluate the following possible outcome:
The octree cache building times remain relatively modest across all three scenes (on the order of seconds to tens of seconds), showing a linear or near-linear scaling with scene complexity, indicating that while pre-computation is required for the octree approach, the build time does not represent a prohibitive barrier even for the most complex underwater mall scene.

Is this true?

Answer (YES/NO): NO